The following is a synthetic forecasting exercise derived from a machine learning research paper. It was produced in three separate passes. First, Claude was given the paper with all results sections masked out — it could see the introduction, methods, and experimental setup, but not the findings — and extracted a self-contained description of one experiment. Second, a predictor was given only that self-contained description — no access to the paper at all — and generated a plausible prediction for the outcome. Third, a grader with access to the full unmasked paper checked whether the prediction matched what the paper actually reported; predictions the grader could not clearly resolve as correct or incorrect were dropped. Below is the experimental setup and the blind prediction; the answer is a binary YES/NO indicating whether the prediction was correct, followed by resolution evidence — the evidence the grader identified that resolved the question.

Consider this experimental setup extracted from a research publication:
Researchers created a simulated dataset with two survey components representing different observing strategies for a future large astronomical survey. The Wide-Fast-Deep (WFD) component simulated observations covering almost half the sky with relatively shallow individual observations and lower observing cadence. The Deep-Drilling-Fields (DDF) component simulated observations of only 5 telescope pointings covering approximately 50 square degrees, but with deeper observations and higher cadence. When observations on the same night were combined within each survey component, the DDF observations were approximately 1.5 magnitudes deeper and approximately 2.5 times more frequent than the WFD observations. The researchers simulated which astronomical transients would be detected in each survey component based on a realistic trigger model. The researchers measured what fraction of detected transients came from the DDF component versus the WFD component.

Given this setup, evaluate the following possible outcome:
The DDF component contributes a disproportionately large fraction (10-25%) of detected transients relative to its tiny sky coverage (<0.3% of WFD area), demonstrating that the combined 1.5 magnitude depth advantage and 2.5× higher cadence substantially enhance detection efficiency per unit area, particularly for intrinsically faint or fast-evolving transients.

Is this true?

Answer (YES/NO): NO